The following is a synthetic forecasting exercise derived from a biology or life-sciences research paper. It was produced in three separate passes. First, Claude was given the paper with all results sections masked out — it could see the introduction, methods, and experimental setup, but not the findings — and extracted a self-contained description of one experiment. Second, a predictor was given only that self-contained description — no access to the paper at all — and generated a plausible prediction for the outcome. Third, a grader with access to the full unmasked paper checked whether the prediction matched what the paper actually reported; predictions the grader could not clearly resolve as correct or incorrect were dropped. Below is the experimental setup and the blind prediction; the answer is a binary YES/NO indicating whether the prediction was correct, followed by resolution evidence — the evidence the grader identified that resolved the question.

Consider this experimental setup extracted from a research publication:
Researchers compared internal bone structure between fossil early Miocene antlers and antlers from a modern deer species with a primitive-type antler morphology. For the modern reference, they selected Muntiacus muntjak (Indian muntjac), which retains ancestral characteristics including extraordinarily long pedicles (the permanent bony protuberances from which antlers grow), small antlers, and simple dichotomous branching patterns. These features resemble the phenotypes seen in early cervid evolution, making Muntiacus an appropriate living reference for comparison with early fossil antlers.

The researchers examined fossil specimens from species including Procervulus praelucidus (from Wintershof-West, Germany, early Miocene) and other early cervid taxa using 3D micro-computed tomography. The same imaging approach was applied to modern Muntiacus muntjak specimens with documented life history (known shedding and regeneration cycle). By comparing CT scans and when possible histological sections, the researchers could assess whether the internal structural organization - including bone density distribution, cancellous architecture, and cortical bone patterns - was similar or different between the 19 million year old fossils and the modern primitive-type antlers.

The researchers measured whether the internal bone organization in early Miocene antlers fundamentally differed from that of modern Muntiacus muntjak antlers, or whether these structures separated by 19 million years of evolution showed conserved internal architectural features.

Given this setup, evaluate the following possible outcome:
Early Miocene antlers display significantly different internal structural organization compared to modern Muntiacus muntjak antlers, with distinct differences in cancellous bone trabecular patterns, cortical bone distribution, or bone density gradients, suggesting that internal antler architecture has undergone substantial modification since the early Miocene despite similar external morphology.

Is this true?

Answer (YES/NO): NO